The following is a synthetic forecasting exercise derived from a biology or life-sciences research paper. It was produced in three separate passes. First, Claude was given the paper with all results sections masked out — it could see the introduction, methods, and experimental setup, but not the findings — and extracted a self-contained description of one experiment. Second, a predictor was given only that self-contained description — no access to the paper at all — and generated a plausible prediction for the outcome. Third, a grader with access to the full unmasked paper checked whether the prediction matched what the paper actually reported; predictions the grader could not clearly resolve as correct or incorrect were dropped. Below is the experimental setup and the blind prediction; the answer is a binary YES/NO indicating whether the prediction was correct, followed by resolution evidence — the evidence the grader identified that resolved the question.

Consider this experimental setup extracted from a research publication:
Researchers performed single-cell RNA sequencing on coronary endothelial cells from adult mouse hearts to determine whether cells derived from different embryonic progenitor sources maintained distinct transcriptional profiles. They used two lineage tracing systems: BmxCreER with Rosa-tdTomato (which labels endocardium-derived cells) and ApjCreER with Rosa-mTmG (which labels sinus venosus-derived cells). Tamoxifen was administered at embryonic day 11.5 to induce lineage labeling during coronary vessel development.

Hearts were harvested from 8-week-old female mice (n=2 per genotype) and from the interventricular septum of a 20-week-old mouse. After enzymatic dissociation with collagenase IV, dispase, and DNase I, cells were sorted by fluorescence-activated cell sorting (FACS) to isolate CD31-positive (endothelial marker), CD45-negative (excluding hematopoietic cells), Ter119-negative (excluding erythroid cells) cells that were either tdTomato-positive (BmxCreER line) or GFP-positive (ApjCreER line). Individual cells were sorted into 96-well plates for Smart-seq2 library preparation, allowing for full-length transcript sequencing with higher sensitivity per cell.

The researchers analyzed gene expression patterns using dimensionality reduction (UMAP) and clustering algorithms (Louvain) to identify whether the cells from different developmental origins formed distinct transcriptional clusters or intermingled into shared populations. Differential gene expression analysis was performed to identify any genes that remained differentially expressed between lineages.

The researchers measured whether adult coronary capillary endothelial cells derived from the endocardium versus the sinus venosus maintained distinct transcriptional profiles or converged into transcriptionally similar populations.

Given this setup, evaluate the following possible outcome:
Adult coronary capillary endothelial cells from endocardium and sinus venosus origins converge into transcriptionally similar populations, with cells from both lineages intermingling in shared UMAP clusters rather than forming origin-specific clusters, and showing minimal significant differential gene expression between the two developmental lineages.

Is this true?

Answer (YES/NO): YES